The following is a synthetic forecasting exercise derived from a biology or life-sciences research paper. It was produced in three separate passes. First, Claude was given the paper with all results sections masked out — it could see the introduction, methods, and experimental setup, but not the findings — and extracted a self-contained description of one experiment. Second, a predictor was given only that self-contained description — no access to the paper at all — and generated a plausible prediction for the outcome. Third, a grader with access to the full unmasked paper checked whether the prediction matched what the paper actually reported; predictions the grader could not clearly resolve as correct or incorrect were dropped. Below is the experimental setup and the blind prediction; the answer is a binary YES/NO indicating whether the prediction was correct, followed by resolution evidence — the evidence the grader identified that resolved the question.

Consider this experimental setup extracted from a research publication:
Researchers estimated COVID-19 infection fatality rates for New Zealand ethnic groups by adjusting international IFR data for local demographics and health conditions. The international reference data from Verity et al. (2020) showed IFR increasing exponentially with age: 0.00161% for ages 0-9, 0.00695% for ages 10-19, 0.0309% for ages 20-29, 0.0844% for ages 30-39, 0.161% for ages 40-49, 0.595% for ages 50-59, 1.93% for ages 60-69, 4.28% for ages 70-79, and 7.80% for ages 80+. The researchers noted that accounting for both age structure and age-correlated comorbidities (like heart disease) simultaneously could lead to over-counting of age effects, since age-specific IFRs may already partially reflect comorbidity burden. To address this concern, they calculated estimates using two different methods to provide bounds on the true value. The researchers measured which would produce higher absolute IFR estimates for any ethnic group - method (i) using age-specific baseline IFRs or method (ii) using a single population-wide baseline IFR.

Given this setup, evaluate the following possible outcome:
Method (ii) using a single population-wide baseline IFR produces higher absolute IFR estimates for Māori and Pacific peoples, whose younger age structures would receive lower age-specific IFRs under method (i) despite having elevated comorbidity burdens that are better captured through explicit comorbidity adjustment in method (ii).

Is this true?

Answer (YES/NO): YES